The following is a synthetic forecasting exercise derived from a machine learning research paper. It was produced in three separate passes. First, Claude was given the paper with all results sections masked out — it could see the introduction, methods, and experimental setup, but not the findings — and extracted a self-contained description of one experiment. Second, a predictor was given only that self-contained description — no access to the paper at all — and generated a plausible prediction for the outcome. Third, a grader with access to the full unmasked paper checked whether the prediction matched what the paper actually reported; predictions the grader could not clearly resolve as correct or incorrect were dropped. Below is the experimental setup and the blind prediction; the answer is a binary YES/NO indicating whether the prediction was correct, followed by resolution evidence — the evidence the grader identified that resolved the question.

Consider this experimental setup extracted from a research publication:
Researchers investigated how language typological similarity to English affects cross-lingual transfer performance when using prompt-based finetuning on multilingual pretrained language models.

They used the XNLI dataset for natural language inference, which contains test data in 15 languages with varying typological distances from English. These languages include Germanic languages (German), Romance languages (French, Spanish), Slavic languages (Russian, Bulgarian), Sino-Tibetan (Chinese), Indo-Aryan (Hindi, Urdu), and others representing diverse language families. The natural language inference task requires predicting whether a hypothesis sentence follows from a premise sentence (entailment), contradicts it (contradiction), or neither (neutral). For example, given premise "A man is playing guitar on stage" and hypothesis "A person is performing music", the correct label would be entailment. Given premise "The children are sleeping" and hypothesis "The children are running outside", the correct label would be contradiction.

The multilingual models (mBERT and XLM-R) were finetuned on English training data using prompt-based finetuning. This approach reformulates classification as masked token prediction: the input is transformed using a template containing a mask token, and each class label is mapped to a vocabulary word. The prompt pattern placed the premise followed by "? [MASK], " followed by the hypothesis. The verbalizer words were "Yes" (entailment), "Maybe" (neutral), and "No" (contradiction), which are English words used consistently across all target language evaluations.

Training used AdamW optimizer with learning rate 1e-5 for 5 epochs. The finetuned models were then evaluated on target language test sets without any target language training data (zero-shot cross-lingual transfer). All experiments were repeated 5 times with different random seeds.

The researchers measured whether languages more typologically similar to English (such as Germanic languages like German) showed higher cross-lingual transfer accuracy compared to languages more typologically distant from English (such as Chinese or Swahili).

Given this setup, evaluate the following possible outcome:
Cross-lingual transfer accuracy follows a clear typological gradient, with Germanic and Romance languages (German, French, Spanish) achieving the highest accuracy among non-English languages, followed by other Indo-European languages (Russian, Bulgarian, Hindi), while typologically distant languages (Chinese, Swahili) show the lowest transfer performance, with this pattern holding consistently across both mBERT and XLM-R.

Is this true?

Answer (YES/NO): NO